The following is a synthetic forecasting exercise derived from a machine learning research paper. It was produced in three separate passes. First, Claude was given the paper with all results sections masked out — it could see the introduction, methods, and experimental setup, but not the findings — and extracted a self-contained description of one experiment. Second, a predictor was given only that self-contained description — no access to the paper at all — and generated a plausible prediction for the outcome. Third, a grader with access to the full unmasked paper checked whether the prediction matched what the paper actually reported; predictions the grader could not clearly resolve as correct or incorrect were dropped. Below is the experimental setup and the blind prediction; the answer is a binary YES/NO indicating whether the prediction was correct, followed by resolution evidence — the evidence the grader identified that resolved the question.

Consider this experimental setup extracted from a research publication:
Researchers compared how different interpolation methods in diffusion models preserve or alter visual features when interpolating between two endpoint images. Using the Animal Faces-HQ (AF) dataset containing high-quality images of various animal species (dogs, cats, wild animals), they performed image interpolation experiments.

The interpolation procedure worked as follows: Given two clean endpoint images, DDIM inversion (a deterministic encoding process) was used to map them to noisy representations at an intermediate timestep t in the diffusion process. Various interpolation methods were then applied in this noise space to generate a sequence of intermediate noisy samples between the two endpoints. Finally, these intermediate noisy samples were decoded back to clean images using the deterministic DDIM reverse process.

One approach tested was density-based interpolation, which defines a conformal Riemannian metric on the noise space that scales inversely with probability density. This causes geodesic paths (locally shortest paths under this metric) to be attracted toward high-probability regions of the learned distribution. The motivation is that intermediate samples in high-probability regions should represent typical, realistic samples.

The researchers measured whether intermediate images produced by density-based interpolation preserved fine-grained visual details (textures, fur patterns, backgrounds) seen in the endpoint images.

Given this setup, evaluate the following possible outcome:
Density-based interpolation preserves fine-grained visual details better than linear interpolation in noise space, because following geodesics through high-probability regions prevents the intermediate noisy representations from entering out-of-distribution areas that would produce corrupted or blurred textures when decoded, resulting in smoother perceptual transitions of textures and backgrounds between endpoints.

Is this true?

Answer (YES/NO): NO